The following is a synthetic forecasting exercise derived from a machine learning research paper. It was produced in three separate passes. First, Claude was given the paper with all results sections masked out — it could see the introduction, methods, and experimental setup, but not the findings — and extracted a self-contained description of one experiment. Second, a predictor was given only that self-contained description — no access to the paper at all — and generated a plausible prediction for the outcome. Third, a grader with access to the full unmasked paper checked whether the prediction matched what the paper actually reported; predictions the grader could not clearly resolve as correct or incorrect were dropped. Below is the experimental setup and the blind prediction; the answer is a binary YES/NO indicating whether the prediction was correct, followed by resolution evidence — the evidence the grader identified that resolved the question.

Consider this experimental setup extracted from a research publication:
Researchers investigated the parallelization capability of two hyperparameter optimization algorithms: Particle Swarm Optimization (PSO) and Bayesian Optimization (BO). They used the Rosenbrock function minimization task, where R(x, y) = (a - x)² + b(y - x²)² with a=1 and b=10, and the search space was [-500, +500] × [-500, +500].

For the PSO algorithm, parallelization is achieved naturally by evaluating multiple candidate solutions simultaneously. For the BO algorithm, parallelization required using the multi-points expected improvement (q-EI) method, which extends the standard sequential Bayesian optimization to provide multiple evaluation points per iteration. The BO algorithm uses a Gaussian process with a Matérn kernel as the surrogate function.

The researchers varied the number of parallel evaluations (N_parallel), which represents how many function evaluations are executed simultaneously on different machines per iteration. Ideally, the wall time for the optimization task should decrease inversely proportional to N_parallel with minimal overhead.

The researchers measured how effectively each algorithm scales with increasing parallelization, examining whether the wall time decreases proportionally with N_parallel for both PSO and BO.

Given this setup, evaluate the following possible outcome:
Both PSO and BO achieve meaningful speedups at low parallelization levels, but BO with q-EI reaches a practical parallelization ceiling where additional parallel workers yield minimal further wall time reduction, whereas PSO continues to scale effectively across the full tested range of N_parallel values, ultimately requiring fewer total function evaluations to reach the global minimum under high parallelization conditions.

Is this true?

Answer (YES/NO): NO